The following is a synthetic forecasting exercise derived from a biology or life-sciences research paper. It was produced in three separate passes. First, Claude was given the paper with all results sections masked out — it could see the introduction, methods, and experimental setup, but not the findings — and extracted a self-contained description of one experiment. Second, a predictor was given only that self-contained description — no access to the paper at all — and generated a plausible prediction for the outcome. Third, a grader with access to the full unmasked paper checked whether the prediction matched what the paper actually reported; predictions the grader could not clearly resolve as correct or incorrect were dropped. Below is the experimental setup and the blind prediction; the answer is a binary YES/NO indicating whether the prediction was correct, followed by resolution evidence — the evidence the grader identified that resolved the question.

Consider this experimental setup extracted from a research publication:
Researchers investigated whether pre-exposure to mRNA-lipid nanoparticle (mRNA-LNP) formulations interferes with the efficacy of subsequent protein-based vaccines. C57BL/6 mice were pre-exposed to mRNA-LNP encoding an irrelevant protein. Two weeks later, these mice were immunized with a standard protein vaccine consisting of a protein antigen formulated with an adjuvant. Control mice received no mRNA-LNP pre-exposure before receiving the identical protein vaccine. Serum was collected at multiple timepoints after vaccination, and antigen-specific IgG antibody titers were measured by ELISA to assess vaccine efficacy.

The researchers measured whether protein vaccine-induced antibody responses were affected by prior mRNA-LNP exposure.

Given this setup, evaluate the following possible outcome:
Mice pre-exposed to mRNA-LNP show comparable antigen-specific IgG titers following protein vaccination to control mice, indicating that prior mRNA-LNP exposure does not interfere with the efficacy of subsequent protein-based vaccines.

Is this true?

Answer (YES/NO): YES